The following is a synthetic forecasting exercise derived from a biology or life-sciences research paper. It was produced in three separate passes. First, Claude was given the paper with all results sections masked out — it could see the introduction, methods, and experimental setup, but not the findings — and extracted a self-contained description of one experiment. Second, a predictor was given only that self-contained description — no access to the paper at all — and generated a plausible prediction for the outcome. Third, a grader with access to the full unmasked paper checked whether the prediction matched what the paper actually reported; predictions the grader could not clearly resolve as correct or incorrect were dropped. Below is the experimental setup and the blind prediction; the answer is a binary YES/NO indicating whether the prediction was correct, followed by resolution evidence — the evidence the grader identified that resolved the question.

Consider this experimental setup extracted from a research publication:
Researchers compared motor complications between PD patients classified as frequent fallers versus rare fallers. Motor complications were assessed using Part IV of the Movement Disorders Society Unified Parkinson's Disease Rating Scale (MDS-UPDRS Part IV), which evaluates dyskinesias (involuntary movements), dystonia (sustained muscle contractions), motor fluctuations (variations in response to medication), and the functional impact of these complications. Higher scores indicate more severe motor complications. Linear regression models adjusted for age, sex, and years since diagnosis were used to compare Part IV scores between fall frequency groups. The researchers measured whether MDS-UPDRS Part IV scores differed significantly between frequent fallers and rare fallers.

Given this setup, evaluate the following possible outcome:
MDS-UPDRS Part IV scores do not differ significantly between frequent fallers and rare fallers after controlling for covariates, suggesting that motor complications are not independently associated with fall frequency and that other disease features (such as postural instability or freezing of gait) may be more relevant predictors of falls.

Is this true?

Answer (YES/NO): NO